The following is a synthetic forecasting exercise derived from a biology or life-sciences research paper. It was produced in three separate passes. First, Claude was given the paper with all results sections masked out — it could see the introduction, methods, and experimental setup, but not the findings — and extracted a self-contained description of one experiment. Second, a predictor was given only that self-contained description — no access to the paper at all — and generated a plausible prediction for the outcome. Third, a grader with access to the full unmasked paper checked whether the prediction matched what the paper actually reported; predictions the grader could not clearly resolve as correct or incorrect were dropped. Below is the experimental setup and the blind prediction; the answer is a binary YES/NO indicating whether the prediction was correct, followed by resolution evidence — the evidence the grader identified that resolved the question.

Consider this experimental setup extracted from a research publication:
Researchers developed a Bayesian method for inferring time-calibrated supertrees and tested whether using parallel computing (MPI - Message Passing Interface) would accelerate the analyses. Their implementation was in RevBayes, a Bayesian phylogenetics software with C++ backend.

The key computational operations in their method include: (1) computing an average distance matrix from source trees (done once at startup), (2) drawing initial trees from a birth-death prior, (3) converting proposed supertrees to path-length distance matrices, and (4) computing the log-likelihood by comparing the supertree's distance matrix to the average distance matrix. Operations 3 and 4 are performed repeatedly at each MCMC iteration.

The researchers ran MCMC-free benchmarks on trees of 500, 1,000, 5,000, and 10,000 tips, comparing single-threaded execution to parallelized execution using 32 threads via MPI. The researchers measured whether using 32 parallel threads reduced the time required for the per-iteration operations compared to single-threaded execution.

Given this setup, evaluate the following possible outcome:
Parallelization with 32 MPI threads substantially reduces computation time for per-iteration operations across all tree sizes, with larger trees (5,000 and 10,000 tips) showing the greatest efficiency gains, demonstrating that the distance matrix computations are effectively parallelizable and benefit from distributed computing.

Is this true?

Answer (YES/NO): NO